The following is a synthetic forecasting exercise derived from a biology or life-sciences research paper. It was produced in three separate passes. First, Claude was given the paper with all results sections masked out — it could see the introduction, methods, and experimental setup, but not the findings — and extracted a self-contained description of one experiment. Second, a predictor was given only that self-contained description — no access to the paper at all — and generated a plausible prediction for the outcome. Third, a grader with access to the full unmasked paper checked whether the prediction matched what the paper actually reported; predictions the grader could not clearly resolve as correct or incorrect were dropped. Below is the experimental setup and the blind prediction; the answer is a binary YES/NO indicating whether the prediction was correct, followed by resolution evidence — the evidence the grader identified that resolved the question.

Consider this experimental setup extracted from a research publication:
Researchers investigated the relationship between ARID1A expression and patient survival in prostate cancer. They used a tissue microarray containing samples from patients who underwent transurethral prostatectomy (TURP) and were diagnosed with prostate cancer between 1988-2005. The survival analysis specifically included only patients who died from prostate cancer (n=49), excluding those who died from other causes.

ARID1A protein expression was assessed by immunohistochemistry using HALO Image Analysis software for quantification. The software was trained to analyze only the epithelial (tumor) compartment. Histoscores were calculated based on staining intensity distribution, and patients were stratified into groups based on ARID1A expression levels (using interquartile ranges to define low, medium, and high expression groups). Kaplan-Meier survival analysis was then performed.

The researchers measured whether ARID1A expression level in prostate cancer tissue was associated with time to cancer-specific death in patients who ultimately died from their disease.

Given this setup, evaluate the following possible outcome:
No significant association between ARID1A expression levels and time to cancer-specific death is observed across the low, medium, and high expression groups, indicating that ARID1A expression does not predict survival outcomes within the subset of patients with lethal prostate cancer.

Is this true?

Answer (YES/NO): NO